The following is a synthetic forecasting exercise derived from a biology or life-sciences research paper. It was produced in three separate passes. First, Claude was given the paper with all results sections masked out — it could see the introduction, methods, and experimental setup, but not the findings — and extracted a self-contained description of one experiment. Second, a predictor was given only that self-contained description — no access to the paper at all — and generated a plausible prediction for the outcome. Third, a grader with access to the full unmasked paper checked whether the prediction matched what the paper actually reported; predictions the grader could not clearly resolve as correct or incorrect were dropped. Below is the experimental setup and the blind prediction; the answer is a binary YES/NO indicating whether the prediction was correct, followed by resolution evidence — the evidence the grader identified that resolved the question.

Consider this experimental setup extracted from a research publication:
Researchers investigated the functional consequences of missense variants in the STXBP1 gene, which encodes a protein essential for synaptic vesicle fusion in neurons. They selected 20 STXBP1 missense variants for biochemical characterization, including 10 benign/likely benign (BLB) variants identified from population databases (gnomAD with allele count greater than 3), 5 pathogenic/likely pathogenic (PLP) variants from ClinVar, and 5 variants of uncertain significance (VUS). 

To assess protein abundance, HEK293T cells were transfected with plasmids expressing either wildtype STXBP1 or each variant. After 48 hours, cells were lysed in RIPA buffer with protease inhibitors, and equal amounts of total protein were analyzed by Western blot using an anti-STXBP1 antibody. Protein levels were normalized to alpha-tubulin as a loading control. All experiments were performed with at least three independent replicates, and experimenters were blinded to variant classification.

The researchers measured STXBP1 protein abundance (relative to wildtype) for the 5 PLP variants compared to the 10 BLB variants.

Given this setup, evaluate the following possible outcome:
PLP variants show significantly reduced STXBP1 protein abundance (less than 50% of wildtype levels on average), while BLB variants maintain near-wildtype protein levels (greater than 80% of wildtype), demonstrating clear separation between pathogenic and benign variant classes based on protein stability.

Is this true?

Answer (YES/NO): NO